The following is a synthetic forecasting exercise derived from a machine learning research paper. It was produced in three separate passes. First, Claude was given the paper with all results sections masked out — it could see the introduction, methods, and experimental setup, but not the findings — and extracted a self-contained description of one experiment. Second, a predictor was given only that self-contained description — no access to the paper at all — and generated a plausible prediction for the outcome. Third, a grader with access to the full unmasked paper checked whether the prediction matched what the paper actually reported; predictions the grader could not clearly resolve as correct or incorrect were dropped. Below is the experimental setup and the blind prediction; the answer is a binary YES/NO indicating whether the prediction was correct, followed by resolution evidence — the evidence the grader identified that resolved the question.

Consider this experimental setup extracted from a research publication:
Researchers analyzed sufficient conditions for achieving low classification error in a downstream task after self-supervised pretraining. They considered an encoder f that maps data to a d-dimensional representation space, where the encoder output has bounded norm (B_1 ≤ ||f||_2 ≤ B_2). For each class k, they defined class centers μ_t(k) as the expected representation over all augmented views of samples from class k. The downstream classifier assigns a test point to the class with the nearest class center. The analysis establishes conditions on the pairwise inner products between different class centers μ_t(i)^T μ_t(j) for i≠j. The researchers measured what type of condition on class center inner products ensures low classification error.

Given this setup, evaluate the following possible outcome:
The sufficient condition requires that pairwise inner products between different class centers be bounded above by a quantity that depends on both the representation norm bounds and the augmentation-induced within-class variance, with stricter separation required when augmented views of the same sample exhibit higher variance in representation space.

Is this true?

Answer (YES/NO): NO